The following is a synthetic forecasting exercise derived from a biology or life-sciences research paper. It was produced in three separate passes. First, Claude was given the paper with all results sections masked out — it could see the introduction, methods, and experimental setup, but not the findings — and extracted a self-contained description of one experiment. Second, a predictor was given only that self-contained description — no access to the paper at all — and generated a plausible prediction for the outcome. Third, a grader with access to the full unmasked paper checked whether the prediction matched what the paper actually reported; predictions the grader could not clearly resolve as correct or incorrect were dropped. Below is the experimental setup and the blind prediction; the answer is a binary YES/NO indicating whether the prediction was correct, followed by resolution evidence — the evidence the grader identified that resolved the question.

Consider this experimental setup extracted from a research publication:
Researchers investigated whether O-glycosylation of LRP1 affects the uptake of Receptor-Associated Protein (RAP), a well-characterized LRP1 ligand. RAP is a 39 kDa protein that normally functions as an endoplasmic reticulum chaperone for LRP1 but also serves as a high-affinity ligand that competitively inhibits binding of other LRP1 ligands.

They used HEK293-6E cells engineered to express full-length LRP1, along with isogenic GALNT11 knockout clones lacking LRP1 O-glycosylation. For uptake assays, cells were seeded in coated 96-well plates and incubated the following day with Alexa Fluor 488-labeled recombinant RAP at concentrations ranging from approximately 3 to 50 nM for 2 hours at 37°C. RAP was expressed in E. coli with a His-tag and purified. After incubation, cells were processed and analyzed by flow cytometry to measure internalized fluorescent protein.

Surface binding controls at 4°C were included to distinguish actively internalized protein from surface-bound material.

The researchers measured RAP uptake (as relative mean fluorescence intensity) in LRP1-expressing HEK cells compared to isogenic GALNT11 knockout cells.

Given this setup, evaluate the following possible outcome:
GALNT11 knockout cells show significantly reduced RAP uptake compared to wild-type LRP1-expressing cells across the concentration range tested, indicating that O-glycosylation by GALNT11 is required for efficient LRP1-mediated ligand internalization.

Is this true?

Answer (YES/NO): NO